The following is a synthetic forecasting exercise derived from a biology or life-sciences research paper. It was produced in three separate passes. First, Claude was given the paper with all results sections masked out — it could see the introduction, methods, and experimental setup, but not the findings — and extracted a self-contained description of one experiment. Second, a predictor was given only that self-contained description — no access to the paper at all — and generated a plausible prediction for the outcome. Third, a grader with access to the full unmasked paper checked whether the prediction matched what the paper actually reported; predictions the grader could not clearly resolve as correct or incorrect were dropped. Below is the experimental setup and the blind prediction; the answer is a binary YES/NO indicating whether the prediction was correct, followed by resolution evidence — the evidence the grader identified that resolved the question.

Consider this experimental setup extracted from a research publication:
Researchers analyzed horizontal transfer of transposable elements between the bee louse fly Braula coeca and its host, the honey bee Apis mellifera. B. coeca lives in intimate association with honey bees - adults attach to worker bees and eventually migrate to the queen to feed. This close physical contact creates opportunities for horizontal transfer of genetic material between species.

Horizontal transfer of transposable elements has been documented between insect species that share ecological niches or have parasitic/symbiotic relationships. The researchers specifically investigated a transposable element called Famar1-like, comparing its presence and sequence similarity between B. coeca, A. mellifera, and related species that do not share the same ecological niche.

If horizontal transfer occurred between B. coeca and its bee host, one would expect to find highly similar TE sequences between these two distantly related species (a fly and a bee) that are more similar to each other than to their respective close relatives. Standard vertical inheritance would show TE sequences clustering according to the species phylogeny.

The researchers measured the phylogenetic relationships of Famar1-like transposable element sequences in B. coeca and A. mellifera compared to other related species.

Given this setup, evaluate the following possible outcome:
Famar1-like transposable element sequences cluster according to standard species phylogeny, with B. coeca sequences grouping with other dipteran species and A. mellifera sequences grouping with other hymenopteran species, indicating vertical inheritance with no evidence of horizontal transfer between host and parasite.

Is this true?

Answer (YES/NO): NO